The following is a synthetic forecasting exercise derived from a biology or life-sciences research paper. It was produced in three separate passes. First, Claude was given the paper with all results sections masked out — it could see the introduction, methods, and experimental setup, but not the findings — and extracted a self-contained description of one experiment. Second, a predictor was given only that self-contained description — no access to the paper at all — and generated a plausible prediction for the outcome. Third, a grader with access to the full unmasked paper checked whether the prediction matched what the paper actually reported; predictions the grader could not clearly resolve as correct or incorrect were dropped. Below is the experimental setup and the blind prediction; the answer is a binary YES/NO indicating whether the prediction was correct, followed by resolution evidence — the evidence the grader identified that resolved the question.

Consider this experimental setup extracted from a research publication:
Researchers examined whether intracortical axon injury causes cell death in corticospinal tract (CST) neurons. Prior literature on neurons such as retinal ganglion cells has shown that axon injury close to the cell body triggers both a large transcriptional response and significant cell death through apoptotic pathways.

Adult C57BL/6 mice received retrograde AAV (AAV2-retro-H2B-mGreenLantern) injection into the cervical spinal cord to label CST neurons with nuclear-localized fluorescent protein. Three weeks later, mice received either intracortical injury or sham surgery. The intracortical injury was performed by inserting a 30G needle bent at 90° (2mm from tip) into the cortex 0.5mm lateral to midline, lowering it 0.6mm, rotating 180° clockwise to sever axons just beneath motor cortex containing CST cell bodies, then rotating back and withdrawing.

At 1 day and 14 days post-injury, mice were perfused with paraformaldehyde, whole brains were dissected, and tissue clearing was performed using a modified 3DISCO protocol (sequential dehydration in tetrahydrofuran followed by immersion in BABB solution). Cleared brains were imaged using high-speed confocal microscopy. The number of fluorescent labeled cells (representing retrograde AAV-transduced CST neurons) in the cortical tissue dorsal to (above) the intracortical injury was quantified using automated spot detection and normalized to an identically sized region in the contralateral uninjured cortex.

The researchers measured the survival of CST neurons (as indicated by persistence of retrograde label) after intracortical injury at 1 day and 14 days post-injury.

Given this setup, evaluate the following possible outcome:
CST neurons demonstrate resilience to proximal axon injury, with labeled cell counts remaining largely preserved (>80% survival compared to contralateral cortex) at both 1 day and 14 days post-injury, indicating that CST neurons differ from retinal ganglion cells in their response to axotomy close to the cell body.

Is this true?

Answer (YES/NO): NO